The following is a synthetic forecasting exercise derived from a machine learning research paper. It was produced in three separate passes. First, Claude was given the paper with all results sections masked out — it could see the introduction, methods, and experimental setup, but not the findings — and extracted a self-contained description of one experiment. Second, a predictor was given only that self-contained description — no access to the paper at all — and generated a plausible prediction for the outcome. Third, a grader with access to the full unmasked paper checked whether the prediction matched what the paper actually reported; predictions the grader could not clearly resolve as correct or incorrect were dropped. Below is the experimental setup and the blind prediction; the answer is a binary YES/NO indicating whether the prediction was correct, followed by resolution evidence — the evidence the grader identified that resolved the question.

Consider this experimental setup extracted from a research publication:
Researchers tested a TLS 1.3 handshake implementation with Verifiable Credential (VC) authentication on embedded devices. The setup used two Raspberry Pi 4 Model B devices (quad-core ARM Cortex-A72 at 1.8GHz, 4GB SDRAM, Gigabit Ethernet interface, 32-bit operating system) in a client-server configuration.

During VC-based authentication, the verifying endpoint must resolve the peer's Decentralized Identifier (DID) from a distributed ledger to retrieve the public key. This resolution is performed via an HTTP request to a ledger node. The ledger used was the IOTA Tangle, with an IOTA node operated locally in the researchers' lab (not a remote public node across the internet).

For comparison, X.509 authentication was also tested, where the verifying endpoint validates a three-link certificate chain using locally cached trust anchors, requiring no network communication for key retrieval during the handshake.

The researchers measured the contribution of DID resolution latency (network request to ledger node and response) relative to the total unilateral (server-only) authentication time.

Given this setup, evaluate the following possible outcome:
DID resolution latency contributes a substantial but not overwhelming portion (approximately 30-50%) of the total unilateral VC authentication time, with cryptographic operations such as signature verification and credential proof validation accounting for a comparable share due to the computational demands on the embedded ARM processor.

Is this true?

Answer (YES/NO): NO